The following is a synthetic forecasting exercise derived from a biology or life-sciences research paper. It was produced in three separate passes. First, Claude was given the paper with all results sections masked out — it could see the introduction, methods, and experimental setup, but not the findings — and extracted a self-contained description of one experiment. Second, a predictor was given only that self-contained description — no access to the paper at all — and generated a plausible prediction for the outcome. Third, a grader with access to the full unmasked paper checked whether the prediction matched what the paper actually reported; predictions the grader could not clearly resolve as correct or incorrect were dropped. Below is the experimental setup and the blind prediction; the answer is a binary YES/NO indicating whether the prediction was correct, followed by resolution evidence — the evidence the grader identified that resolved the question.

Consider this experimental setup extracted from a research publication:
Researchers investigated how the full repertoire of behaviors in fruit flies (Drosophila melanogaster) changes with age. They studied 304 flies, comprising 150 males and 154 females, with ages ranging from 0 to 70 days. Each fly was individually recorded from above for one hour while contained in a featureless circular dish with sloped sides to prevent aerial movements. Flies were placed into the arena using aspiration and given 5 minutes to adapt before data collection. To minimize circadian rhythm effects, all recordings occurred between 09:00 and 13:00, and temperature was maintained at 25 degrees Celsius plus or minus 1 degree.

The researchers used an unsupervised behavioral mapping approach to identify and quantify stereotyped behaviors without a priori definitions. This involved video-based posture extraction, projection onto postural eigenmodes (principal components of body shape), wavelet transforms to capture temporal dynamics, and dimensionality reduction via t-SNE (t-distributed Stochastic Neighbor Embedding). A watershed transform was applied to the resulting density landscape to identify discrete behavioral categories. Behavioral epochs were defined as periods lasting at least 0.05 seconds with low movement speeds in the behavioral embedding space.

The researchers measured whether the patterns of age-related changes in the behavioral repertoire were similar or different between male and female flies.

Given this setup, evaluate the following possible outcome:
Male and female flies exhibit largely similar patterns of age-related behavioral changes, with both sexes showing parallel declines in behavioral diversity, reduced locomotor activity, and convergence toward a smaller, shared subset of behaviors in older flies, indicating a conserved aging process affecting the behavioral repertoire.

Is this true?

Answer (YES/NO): NO